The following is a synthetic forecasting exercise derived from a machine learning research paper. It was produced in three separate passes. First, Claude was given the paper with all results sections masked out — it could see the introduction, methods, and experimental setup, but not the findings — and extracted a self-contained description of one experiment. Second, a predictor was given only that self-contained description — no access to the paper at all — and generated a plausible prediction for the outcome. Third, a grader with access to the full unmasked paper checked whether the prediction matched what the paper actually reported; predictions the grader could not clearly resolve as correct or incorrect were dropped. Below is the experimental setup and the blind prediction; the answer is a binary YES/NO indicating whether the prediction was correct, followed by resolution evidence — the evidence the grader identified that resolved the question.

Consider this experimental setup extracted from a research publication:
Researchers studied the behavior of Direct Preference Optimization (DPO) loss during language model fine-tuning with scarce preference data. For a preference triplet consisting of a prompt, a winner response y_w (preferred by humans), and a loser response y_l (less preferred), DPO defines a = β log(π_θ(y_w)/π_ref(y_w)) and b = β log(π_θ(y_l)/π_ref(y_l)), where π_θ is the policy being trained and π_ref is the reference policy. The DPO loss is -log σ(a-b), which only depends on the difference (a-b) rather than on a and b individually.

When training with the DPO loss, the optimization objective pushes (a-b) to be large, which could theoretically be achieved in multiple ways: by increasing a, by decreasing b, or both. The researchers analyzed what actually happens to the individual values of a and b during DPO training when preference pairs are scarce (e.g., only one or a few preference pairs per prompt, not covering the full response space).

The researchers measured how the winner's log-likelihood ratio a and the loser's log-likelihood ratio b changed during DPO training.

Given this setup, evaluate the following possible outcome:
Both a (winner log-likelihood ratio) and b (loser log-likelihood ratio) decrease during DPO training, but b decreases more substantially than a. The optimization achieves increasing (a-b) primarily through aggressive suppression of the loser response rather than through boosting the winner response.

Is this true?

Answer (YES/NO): NO